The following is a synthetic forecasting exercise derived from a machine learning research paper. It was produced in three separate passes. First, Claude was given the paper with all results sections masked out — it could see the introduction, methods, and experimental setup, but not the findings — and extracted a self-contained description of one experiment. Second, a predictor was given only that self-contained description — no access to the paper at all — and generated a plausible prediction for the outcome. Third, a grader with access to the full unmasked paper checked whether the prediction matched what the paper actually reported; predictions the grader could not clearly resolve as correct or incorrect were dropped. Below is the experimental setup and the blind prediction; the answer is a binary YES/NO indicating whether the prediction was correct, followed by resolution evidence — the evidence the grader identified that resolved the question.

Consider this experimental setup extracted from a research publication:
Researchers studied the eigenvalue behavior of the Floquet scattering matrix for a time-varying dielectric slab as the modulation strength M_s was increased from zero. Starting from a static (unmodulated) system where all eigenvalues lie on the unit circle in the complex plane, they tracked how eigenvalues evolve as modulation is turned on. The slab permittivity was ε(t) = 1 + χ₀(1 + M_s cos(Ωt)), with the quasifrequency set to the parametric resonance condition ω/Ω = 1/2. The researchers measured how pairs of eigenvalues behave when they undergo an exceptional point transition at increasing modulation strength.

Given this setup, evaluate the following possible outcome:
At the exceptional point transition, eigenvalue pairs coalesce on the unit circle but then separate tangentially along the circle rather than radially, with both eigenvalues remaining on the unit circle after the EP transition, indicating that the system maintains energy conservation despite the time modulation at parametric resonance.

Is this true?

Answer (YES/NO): NO